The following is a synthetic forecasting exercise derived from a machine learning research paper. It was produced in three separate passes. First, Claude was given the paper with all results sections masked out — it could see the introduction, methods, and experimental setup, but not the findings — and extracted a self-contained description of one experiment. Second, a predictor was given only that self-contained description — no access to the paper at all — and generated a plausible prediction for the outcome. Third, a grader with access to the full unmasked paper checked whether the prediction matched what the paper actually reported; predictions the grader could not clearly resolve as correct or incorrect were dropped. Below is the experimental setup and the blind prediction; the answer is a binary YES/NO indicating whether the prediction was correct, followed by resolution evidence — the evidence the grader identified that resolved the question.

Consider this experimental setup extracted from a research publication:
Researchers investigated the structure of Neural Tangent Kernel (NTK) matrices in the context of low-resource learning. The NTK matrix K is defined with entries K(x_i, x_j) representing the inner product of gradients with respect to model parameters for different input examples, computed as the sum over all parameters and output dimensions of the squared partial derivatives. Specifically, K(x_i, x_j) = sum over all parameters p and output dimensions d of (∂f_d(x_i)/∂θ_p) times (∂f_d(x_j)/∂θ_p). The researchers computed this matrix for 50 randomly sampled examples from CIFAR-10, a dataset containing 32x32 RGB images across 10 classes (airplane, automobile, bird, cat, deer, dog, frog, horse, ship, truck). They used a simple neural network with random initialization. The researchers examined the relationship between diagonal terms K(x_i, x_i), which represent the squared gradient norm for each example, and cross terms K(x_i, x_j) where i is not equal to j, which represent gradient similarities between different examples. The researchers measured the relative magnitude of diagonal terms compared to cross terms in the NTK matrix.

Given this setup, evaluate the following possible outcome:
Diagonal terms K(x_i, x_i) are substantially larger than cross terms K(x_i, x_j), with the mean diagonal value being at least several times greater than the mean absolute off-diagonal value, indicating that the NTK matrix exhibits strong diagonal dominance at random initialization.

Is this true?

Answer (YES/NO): YES